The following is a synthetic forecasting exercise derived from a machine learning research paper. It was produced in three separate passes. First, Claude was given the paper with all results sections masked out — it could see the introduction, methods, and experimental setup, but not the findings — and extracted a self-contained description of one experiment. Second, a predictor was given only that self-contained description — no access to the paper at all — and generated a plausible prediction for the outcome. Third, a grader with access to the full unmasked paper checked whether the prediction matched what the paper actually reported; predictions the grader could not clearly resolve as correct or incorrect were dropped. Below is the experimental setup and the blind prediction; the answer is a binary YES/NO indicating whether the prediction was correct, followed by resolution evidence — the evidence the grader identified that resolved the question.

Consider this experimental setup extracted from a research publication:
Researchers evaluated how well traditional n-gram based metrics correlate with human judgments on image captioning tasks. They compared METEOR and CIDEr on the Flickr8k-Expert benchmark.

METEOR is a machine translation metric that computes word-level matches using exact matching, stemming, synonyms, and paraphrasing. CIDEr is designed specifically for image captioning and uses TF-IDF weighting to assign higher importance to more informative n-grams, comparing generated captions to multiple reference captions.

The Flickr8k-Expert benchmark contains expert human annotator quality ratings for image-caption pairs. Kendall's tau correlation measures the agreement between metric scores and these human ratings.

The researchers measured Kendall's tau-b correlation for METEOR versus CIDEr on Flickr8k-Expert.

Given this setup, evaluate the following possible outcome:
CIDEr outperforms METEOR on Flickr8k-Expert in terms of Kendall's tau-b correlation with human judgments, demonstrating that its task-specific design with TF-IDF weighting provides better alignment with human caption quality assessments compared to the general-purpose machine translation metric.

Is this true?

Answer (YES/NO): YES